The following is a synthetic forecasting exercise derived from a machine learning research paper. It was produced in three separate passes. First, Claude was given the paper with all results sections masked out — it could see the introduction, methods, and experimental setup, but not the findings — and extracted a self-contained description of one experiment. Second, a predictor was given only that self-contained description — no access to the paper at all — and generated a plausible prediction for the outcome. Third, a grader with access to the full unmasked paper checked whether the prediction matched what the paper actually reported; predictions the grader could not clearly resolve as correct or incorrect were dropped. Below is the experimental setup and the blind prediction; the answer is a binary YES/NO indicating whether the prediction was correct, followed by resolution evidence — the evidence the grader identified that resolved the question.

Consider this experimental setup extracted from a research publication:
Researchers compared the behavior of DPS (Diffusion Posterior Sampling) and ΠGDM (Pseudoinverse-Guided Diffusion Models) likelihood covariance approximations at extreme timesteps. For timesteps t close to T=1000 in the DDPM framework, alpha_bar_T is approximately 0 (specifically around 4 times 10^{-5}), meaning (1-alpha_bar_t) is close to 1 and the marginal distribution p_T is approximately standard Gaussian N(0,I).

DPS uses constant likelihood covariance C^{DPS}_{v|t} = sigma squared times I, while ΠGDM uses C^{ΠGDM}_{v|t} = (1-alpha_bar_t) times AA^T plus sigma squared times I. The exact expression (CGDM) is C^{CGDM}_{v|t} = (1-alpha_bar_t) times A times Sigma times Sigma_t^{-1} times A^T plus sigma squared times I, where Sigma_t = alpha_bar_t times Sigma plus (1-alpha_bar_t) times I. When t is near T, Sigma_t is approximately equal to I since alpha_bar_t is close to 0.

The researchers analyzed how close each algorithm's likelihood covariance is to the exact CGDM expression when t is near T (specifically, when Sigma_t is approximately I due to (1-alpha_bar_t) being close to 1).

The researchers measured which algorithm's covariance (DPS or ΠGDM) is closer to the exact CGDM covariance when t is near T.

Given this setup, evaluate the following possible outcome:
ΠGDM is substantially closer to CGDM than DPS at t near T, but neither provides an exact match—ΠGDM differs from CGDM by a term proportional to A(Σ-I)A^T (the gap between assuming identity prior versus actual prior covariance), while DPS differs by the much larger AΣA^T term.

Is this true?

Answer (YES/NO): YES